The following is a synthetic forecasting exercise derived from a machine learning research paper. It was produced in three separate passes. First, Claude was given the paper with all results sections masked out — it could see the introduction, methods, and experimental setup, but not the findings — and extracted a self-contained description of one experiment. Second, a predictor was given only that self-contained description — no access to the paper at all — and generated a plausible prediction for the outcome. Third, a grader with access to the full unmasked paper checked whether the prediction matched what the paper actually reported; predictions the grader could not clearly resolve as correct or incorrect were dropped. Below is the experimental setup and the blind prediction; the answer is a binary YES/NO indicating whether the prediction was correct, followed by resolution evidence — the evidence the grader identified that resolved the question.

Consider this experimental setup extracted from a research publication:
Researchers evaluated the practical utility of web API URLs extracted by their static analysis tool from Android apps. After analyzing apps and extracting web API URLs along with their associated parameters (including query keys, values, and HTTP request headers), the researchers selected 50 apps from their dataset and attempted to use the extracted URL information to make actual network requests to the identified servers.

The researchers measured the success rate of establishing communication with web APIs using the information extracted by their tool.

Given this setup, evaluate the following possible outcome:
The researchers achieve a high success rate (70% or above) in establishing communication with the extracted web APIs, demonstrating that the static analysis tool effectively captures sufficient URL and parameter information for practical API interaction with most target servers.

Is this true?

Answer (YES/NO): YES